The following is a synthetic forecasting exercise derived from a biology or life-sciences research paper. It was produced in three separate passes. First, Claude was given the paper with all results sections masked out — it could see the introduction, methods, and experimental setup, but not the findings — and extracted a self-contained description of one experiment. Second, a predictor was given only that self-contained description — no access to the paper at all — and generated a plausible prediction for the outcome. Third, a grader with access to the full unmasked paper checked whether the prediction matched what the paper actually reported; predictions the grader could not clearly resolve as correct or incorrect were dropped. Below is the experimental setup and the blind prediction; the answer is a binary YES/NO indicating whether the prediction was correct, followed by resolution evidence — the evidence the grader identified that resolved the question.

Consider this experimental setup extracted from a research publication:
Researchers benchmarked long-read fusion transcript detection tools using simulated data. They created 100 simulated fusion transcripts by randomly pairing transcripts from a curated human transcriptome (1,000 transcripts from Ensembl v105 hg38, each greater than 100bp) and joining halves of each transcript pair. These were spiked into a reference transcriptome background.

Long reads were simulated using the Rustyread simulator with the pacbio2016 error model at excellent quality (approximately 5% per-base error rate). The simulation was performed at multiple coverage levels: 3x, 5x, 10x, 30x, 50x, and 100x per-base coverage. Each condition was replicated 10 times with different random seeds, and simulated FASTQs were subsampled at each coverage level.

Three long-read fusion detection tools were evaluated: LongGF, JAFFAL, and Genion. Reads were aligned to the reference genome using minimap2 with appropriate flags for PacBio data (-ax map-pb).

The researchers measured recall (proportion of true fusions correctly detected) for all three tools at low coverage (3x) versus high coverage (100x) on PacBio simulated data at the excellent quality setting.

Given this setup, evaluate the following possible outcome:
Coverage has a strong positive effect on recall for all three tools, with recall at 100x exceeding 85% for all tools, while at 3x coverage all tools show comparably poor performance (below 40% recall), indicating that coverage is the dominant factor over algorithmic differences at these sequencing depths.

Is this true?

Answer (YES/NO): NO